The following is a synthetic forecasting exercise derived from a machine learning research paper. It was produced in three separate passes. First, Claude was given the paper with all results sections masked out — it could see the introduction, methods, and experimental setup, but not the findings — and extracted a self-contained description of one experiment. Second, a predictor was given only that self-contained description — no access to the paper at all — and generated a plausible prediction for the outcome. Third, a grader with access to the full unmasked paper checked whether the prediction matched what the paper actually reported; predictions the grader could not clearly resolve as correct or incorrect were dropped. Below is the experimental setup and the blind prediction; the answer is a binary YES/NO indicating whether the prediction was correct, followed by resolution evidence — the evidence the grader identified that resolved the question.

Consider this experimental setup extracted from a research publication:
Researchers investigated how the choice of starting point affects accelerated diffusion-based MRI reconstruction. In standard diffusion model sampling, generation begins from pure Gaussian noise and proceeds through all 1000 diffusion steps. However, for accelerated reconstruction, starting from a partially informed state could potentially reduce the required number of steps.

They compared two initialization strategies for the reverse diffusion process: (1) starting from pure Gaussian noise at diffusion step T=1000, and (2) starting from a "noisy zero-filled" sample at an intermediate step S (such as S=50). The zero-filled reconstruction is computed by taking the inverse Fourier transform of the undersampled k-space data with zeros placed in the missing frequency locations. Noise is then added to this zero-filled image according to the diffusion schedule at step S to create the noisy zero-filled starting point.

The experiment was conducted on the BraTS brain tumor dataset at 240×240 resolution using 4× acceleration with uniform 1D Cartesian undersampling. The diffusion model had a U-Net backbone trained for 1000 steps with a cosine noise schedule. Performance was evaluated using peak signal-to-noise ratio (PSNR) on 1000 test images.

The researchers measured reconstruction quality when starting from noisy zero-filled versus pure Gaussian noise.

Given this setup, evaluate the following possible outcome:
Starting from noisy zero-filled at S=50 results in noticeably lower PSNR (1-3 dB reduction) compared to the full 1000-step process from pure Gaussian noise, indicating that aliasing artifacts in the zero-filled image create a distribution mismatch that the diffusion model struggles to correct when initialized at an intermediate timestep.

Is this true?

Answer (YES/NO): NO